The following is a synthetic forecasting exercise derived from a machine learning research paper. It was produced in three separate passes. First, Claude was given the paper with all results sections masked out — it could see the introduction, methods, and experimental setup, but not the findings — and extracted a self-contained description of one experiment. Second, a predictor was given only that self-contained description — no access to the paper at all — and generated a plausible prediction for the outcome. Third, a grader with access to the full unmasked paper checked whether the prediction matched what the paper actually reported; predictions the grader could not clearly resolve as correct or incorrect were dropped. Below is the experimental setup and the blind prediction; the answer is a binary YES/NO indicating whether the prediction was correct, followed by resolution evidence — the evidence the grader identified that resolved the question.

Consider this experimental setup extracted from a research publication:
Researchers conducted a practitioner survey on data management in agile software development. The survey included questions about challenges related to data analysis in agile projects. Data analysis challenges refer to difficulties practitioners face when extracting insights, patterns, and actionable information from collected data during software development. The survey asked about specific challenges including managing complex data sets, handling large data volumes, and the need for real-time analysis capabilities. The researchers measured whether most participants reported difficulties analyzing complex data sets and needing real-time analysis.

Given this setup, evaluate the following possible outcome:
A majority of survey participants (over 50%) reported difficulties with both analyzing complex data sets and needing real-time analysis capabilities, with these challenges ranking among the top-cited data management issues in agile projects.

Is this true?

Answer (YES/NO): YES